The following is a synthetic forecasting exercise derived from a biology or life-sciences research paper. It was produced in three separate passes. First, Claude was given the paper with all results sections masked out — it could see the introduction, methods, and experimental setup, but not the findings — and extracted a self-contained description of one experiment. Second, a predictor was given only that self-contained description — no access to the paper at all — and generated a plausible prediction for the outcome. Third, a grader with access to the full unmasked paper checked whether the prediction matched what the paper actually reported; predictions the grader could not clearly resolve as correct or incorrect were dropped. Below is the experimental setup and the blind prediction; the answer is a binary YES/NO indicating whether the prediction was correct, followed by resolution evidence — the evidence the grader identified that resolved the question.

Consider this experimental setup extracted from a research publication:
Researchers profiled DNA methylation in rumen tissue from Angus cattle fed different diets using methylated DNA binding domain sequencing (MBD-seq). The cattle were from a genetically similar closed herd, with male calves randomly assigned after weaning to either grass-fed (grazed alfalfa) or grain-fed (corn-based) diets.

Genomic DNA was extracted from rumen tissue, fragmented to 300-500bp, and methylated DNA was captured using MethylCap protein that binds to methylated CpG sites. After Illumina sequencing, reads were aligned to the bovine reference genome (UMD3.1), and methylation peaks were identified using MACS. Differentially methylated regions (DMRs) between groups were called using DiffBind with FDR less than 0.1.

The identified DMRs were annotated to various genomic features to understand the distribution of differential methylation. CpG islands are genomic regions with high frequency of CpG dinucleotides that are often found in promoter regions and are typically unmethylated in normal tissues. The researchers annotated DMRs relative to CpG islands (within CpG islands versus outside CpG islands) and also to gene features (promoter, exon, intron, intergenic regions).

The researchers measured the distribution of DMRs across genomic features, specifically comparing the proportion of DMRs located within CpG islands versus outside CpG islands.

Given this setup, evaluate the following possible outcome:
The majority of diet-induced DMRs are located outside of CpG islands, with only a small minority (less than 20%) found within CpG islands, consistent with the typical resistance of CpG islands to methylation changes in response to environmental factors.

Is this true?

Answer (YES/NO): YES